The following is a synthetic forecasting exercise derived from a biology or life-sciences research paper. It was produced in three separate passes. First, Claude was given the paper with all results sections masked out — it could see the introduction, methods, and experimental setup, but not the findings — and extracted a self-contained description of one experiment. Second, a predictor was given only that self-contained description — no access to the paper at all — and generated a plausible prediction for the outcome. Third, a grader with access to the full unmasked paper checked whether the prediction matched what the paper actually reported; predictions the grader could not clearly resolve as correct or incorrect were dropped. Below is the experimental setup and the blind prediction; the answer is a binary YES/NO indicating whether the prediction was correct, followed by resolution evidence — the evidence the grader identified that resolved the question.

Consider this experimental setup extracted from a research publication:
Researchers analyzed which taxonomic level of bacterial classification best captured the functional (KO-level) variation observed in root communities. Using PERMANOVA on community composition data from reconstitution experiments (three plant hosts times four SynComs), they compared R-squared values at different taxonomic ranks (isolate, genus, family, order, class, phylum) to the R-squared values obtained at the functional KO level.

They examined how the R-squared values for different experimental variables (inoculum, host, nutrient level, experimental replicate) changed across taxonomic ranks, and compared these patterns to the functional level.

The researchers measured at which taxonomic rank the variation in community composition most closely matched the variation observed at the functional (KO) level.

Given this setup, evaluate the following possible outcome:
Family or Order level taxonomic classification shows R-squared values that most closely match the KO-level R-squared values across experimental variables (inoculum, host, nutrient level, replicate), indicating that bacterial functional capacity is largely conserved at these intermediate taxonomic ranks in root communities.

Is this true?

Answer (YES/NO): YES